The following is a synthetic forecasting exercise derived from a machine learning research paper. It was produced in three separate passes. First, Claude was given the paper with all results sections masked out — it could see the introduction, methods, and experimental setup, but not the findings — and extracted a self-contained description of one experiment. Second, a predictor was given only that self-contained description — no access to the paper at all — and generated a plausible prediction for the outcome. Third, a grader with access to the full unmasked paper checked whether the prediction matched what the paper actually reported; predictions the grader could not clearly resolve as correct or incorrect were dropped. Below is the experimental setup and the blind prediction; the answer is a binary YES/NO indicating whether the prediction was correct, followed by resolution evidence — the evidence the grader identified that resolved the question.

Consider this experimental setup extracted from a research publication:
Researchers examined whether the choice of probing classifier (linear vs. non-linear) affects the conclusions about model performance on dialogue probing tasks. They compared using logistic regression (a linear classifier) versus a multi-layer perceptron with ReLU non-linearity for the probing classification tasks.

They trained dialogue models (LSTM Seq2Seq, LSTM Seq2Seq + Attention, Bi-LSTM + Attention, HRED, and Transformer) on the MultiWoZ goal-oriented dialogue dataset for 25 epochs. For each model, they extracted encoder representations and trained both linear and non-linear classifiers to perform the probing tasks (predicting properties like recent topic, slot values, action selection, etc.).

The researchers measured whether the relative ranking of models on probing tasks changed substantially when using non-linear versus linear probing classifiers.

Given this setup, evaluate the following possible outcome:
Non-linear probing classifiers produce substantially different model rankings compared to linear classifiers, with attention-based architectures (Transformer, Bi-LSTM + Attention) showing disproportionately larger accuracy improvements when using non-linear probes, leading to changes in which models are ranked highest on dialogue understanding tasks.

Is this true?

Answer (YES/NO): NO